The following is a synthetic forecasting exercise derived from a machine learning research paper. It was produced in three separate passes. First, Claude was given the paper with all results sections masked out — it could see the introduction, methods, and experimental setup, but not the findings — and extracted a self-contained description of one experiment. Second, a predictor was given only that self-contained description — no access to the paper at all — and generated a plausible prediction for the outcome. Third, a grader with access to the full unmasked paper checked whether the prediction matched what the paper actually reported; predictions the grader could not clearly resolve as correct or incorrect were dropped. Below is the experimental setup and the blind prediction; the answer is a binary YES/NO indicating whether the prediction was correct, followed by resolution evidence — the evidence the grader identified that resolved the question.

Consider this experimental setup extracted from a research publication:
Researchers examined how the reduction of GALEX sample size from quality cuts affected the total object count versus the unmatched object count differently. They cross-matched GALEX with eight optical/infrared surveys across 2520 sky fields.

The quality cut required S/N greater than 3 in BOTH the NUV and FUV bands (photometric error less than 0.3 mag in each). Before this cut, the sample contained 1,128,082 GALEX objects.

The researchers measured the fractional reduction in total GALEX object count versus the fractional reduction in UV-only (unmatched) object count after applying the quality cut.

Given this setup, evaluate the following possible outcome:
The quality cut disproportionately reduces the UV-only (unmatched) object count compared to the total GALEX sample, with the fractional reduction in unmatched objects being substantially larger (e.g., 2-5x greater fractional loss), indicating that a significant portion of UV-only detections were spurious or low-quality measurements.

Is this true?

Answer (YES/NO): YES